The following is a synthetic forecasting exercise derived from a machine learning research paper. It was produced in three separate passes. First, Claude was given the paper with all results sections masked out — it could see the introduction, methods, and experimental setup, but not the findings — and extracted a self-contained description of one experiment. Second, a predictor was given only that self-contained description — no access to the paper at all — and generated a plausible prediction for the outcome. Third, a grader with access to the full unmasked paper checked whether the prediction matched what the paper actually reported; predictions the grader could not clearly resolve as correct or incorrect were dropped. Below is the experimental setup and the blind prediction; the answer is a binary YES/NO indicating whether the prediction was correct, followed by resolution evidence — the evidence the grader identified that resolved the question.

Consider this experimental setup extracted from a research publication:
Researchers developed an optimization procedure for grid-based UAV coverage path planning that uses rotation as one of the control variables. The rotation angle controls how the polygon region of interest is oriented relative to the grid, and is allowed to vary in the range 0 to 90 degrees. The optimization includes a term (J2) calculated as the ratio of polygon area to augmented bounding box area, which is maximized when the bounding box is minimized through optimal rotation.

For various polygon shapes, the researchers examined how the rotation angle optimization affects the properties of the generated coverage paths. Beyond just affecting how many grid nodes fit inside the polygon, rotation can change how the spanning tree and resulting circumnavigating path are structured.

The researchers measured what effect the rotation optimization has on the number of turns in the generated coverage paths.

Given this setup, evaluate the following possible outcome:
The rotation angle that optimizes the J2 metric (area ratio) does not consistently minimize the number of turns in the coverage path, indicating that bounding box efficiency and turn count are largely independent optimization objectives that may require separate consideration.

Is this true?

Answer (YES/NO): NO